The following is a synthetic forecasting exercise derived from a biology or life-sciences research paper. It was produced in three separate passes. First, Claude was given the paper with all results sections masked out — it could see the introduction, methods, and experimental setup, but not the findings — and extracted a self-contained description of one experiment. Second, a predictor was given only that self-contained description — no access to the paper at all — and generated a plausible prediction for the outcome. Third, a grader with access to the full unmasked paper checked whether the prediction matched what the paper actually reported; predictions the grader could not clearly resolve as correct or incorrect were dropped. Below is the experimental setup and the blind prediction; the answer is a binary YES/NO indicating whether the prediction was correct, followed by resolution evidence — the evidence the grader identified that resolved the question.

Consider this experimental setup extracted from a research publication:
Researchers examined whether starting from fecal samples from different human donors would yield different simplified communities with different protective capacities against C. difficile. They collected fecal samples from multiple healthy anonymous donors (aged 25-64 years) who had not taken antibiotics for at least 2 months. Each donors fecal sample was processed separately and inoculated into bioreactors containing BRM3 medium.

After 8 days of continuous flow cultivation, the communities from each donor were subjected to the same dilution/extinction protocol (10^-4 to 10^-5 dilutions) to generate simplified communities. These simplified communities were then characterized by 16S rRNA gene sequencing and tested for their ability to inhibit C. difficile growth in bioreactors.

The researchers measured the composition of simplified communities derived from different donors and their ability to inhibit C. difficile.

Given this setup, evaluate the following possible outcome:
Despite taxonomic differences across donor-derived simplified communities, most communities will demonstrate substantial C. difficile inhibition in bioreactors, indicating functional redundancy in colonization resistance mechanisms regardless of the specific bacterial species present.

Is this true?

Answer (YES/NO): NO